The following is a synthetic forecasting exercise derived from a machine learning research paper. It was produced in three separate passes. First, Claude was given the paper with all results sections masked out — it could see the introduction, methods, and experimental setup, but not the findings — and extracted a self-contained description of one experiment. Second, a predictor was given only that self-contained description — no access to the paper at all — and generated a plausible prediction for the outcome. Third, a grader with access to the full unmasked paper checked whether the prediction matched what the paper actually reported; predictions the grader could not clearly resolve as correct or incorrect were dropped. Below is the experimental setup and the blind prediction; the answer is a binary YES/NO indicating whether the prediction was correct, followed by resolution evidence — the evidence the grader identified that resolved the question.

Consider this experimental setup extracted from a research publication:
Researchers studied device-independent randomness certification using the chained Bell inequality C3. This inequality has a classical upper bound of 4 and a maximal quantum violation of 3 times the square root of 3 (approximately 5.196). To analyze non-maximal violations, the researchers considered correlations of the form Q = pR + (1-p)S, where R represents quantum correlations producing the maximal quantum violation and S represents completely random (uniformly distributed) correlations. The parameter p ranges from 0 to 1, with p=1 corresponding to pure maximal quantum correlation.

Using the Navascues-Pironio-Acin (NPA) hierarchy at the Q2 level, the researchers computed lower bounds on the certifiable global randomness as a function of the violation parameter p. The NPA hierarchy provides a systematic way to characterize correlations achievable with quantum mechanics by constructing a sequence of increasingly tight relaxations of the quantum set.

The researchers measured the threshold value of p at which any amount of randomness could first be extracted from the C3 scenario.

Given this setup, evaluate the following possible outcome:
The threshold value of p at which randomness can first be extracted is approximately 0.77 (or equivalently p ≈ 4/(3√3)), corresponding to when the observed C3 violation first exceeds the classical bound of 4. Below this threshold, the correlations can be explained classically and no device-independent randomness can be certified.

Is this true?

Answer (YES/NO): YES